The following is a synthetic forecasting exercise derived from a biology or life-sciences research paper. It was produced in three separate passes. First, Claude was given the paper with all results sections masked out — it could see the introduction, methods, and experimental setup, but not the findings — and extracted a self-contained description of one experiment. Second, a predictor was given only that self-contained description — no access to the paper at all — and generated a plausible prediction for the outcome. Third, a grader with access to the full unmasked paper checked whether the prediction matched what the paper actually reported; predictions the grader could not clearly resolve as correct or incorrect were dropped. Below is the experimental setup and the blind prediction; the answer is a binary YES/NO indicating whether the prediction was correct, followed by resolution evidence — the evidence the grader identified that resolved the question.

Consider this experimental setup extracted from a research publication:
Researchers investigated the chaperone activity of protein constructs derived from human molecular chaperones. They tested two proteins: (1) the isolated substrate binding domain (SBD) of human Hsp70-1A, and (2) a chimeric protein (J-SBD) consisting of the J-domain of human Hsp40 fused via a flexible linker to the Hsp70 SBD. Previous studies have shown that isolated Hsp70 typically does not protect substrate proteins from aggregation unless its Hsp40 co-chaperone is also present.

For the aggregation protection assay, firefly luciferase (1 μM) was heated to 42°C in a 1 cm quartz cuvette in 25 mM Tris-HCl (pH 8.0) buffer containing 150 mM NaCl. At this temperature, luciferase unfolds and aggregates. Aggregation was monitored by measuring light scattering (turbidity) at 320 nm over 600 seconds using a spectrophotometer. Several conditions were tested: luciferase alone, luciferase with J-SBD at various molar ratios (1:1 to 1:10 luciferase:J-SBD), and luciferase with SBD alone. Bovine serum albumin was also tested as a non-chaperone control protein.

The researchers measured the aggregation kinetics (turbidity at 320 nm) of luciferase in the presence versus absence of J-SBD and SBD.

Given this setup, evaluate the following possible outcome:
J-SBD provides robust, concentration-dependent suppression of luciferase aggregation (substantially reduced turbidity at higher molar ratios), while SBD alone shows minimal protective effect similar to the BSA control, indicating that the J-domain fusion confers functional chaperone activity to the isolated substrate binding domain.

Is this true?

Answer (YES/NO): YES